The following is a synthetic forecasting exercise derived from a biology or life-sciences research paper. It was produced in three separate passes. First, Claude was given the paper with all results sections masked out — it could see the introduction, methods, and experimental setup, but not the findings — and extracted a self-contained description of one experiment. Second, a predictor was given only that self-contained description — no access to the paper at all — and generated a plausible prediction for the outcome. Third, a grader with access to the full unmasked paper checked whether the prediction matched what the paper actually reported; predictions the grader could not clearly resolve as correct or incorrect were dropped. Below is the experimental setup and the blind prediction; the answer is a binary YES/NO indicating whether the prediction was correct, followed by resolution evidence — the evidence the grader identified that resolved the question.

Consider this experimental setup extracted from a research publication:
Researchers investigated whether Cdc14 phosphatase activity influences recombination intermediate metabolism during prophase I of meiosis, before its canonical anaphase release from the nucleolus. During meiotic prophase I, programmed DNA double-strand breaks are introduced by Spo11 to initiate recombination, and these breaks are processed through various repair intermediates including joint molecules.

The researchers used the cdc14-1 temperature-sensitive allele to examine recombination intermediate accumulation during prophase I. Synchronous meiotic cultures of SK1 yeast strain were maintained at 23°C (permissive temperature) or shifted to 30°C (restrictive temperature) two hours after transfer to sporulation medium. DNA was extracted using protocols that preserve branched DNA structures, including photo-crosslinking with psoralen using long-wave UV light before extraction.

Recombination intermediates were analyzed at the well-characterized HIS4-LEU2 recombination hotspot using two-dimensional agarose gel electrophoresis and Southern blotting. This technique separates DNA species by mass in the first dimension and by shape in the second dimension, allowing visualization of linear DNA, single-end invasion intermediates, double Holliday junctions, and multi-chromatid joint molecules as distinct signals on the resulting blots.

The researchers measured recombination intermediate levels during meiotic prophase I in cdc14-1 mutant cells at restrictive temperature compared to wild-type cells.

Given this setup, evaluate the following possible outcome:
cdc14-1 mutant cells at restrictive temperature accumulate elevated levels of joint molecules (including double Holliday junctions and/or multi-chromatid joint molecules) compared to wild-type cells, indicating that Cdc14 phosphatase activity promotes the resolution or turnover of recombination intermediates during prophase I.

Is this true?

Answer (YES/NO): YES